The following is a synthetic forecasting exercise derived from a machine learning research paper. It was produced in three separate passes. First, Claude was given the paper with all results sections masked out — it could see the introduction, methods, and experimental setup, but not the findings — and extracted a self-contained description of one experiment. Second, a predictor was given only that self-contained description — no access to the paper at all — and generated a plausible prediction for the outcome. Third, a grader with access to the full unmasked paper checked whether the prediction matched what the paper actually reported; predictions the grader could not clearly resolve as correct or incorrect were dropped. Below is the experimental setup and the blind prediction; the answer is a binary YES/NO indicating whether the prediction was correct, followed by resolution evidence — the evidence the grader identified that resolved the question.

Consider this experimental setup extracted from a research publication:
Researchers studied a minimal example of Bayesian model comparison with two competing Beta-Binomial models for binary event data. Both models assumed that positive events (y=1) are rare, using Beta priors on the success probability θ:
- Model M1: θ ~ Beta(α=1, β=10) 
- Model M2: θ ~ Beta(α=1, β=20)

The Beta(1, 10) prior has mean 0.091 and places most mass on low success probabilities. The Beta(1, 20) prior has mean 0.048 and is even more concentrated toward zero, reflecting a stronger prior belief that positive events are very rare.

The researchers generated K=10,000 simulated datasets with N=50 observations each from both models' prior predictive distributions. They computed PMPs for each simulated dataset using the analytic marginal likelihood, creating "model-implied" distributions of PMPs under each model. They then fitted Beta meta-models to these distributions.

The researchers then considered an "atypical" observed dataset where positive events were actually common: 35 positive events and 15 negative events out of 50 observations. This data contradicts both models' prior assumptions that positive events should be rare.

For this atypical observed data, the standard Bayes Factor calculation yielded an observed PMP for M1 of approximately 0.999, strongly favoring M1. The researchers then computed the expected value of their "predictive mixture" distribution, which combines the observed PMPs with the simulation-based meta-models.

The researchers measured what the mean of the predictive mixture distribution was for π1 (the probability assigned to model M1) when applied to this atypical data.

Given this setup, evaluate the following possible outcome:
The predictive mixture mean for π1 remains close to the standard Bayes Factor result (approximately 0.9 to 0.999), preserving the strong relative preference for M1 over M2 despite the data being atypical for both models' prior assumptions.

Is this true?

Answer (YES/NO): NO